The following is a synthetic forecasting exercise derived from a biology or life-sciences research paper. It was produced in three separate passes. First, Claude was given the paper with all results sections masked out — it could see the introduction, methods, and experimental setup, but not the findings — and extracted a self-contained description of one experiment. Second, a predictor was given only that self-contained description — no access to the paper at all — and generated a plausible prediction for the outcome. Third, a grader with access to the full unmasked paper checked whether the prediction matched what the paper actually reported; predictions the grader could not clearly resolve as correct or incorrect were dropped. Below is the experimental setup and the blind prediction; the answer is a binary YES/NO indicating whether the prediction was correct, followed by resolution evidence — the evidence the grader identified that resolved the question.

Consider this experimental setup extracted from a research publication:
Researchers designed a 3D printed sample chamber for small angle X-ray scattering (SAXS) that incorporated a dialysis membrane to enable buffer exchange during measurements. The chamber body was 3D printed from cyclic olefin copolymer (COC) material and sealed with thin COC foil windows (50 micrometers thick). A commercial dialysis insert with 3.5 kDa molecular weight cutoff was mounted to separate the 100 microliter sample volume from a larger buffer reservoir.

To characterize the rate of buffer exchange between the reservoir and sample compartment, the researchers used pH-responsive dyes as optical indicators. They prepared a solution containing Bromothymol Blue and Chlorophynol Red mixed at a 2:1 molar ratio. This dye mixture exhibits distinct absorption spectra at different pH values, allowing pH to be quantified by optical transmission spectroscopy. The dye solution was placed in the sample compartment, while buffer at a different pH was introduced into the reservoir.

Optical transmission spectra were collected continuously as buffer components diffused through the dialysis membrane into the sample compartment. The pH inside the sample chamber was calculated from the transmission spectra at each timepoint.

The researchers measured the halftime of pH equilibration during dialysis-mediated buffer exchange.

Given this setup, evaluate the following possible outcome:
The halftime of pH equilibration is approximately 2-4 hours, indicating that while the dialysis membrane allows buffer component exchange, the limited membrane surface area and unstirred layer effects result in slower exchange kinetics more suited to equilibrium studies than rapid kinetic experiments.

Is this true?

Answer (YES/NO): NO